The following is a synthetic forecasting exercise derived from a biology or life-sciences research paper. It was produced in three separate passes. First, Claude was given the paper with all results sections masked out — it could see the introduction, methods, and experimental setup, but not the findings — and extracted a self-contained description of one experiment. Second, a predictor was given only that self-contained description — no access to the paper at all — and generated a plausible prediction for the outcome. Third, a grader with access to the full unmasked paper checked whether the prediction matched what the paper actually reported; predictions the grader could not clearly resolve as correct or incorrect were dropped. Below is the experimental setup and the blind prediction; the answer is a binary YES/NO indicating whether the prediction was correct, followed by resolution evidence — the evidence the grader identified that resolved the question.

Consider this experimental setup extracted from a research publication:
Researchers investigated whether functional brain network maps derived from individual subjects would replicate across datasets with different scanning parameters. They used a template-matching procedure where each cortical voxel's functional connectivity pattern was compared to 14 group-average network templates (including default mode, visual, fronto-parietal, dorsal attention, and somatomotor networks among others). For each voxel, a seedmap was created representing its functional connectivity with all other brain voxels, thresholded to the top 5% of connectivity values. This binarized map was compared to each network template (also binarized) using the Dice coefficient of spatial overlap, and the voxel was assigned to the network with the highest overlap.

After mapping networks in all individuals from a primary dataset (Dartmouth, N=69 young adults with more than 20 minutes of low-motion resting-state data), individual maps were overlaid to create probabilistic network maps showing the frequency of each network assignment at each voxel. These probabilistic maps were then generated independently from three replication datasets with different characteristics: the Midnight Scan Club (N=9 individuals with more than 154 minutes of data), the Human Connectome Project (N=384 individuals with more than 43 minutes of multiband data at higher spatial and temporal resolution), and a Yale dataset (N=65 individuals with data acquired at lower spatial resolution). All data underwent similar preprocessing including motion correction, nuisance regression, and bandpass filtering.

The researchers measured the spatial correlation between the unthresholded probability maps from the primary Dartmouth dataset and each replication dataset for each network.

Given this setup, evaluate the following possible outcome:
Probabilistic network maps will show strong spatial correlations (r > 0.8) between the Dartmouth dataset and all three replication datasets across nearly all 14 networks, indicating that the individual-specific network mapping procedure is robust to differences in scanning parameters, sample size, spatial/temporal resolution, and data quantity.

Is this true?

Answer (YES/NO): NO